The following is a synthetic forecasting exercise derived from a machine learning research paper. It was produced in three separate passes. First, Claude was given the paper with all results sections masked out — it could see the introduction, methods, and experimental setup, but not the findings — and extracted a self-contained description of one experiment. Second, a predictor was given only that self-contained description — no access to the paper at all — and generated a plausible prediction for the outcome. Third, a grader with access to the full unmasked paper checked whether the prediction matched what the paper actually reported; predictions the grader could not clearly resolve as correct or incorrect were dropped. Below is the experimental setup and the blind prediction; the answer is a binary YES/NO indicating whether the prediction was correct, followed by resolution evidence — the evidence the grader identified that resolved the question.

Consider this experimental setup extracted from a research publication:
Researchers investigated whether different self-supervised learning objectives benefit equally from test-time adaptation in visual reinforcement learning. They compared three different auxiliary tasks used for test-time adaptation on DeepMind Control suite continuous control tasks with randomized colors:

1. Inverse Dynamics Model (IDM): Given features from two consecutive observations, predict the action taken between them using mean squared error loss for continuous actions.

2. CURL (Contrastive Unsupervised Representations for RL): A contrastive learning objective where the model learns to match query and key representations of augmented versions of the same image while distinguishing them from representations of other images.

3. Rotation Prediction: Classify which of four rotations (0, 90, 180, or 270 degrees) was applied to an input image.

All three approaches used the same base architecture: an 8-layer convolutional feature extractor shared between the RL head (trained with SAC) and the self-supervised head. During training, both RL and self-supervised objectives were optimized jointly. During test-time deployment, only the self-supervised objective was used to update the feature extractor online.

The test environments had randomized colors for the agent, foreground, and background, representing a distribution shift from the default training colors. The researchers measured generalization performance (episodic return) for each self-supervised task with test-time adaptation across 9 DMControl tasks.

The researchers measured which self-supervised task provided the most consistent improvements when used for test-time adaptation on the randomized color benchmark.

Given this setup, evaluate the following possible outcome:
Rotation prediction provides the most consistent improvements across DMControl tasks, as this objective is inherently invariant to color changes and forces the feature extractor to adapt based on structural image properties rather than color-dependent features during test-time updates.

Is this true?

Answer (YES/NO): NO